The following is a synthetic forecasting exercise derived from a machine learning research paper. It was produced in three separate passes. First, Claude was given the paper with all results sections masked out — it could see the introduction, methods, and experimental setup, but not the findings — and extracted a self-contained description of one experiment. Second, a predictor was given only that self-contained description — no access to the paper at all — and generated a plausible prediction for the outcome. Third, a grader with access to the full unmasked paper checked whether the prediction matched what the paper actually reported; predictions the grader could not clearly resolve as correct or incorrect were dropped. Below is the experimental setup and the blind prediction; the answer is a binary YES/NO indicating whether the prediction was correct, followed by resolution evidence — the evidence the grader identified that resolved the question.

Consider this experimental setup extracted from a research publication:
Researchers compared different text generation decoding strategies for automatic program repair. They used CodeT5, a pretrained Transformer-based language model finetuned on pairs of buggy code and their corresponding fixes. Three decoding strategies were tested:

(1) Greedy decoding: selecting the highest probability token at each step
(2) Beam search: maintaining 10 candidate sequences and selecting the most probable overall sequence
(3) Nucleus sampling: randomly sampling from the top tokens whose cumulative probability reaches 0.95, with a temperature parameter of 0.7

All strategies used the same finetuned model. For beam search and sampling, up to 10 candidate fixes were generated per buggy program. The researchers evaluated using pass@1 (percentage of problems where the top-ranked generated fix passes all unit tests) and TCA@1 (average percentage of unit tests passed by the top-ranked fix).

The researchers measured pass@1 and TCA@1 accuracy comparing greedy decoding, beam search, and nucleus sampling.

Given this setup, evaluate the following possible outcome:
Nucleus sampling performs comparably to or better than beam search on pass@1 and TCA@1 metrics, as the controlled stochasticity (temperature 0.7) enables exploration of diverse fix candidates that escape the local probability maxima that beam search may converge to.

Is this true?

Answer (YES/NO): NO